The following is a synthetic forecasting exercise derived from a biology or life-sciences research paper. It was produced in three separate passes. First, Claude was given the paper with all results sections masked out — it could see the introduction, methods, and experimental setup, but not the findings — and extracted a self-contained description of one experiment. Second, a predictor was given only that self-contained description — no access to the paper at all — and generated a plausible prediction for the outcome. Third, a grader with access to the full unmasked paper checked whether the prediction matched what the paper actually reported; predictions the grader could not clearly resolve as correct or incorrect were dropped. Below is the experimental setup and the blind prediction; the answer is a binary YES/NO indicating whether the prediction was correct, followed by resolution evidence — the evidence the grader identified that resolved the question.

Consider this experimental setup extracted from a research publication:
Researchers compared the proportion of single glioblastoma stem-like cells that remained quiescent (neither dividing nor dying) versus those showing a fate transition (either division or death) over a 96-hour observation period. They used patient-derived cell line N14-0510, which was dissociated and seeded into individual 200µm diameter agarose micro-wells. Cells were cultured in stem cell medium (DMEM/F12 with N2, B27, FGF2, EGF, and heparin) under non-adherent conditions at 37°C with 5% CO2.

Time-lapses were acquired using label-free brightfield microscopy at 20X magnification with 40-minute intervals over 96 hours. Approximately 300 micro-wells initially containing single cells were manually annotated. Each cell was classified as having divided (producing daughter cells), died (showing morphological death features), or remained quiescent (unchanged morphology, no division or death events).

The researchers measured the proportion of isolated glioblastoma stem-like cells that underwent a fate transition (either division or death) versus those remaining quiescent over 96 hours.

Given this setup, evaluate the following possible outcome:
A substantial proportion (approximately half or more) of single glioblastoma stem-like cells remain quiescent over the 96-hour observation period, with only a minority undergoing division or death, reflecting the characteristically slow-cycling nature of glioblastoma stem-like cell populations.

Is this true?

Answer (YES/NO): NO